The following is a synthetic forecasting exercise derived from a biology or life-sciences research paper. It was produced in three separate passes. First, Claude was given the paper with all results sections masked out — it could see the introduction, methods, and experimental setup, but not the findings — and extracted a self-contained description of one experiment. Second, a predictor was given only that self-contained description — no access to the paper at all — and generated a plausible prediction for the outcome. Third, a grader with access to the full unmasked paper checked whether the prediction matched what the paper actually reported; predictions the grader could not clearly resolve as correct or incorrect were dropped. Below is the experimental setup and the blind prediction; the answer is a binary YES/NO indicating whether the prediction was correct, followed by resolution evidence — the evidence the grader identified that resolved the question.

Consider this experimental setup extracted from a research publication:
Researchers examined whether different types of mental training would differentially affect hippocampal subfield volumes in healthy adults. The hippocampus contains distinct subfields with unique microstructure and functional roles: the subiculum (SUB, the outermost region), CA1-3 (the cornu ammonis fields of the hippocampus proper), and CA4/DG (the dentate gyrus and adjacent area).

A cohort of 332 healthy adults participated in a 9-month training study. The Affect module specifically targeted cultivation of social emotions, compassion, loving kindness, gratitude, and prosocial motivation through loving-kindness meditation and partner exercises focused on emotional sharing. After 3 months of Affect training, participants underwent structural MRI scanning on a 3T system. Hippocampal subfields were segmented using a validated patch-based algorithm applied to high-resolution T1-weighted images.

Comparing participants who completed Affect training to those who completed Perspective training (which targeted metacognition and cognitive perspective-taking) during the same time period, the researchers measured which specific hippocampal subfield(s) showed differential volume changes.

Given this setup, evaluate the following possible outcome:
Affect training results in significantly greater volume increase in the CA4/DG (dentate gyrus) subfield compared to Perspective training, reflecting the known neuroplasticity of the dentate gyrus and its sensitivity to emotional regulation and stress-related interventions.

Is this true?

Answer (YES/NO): NO